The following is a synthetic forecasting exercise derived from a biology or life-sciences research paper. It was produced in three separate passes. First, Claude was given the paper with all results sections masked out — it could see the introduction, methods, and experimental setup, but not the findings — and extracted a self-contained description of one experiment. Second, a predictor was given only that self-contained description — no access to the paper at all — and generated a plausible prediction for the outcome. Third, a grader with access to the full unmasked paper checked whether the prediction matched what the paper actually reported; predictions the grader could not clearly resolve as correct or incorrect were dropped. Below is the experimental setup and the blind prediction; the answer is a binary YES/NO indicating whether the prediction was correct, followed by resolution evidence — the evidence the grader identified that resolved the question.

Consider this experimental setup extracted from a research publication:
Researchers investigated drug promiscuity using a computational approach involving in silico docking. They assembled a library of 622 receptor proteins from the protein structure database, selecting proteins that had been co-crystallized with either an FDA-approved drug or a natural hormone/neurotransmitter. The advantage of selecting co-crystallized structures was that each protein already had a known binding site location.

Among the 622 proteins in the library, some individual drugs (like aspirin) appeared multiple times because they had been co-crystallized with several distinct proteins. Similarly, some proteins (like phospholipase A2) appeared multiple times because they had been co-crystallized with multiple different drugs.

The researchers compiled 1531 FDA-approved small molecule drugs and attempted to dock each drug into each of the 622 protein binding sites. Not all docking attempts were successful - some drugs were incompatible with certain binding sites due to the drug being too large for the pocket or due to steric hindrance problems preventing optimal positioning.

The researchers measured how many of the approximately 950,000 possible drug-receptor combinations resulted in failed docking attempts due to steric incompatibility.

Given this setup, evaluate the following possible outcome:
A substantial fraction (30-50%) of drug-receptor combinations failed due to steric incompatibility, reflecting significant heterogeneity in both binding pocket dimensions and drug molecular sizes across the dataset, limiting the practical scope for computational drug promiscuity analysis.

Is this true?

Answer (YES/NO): YES